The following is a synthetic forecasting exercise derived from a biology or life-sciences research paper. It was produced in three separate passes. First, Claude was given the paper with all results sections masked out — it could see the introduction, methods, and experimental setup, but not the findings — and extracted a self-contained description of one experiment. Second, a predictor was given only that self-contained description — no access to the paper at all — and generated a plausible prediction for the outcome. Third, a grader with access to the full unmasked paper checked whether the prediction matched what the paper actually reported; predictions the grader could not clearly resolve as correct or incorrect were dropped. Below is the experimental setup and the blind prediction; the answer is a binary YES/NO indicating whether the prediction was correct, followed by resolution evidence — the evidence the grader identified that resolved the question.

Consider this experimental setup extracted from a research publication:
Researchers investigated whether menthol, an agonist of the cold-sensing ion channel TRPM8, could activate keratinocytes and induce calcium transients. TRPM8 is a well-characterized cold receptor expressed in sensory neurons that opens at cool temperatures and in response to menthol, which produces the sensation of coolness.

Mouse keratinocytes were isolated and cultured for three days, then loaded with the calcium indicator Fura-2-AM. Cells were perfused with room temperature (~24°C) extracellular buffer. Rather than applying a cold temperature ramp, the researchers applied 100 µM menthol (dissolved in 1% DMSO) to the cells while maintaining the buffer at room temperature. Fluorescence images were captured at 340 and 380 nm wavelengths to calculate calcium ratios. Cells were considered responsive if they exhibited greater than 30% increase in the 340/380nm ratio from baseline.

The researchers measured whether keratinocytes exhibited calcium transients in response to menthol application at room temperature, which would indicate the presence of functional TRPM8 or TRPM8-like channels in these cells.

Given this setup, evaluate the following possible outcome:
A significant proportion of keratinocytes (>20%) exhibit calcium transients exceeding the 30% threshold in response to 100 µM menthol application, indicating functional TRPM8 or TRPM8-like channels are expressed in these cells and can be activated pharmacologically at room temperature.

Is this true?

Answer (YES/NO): NO